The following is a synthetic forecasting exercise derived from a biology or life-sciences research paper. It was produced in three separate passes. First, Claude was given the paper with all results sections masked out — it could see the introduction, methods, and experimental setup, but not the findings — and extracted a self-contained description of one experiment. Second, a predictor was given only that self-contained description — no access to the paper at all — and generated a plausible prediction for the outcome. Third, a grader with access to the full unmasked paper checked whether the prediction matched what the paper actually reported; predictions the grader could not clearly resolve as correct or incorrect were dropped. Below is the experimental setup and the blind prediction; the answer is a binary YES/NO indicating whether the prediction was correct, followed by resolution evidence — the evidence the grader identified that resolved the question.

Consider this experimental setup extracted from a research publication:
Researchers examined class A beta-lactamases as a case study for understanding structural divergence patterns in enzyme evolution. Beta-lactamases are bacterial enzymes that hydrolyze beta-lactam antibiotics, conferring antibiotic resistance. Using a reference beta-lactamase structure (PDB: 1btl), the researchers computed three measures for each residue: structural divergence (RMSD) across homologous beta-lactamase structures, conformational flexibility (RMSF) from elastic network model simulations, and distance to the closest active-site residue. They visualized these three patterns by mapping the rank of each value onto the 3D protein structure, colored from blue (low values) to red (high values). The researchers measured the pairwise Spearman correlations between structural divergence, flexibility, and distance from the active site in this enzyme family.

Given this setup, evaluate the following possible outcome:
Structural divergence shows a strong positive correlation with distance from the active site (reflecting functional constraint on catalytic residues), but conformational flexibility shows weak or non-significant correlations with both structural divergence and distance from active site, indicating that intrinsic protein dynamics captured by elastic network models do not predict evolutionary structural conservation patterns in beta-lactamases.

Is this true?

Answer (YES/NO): NO